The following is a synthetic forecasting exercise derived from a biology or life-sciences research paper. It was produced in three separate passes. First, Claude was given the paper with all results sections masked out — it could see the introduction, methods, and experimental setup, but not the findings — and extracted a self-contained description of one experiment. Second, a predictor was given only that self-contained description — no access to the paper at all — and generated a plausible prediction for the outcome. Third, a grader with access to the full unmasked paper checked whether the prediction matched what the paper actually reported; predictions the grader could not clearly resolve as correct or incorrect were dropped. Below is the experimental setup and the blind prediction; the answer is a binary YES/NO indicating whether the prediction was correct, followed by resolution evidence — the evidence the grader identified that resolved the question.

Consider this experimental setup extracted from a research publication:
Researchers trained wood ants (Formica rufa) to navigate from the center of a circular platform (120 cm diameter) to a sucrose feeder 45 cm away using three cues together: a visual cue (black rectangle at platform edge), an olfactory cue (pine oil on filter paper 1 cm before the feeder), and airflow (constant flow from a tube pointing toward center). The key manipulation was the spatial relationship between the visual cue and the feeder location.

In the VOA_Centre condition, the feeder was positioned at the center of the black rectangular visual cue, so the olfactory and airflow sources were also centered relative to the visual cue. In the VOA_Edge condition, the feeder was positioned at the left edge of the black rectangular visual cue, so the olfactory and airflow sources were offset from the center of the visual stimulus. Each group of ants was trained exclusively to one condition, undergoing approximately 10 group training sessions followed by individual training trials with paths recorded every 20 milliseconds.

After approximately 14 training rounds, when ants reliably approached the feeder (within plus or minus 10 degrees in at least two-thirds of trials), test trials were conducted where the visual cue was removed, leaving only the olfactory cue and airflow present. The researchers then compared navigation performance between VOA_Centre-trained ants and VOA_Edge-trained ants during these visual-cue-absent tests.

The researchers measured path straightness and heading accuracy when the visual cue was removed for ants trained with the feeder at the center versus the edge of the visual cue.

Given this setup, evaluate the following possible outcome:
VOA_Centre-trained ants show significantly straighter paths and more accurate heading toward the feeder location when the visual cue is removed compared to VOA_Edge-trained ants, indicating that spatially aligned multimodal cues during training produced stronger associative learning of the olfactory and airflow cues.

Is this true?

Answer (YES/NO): NO